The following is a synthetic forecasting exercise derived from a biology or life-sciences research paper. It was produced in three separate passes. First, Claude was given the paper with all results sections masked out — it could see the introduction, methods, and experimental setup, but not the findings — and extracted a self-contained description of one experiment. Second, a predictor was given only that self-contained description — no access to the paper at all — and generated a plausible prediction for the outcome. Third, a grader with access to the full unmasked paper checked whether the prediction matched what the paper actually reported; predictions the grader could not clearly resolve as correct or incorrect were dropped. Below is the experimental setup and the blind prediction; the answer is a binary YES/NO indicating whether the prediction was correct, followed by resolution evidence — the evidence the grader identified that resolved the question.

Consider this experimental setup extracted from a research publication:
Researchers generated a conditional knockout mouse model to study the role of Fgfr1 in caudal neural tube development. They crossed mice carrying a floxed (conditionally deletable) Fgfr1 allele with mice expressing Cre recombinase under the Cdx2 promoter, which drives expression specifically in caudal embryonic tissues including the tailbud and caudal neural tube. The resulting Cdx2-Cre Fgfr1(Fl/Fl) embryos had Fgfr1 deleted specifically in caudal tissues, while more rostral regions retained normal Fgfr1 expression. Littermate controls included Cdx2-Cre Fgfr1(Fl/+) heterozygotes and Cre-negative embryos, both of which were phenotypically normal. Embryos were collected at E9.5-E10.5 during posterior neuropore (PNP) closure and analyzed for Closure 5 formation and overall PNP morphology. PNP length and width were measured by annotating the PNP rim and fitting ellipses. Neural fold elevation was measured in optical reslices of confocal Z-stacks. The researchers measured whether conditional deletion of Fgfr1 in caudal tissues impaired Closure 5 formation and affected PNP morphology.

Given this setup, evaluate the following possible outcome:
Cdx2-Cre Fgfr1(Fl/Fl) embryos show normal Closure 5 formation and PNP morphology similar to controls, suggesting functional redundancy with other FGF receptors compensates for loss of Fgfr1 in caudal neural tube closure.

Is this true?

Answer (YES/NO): NO